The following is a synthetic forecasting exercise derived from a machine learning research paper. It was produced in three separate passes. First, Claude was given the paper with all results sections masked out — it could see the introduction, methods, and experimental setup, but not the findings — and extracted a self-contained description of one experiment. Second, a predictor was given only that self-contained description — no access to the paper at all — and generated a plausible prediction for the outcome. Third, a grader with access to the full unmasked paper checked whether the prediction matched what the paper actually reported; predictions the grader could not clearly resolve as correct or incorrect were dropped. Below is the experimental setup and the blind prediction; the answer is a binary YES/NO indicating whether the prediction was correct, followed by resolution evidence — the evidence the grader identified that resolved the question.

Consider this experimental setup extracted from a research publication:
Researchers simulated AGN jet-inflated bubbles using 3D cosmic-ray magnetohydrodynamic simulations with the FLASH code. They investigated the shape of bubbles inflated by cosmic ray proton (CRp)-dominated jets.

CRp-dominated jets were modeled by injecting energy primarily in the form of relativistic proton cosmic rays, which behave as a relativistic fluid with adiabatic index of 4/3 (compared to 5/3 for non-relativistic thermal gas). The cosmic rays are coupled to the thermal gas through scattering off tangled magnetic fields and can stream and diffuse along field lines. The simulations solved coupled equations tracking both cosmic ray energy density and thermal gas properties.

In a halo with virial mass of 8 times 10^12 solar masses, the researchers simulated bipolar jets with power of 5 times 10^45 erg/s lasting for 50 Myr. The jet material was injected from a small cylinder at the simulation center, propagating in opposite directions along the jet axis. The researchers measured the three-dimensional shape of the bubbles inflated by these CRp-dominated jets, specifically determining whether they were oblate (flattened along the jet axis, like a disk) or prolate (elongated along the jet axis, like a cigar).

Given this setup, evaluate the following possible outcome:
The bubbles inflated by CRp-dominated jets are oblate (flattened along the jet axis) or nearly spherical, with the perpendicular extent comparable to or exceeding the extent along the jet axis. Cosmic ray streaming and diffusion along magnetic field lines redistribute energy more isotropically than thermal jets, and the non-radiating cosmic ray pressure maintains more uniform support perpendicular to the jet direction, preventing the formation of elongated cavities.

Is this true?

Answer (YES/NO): YES